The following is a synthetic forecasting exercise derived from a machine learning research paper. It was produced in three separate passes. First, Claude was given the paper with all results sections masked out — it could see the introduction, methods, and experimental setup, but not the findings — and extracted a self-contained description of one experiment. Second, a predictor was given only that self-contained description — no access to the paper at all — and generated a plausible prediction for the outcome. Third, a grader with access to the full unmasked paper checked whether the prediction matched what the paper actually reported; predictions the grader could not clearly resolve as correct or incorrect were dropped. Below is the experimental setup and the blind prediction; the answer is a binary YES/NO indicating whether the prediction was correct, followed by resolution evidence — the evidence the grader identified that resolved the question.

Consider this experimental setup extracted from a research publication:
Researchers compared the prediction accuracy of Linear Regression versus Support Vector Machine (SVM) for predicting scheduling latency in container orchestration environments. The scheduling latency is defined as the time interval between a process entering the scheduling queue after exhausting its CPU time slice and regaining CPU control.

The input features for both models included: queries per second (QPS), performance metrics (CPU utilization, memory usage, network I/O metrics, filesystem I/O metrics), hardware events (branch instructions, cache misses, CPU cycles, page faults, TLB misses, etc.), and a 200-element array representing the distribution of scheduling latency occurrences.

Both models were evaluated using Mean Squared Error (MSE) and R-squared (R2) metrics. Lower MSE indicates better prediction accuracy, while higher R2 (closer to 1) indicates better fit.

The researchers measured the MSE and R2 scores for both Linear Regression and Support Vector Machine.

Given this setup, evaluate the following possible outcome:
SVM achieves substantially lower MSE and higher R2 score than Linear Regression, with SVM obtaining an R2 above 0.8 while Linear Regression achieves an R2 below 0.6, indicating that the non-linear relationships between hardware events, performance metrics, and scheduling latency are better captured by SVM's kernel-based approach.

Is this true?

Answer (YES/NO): NO